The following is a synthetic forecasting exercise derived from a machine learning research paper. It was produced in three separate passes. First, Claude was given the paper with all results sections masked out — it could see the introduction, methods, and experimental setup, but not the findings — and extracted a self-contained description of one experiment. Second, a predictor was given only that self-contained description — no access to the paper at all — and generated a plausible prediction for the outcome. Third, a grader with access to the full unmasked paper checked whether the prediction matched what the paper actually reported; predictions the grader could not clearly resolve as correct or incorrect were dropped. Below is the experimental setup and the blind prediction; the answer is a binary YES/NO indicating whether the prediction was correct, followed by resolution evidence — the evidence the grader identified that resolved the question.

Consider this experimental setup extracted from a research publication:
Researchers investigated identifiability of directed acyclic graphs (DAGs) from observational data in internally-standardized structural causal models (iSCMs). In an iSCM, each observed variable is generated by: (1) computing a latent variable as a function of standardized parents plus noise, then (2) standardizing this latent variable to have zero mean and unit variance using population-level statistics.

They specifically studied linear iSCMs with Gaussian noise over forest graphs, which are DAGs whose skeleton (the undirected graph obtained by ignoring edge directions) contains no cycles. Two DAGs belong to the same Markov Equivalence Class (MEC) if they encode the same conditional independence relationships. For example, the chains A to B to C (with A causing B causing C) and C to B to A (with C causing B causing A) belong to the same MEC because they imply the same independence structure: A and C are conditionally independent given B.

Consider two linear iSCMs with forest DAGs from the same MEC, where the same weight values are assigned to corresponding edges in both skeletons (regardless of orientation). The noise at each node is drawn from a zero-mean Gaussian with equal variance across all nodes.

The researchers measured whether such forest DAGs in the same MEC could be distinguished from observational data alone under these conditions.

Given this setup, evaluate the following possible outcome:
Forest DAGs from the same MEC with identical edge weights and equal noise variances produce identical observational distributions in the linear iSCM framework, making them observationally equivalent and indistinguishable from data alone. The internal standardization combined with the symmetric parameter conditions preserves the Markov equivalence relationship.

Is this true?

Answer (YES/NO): YES